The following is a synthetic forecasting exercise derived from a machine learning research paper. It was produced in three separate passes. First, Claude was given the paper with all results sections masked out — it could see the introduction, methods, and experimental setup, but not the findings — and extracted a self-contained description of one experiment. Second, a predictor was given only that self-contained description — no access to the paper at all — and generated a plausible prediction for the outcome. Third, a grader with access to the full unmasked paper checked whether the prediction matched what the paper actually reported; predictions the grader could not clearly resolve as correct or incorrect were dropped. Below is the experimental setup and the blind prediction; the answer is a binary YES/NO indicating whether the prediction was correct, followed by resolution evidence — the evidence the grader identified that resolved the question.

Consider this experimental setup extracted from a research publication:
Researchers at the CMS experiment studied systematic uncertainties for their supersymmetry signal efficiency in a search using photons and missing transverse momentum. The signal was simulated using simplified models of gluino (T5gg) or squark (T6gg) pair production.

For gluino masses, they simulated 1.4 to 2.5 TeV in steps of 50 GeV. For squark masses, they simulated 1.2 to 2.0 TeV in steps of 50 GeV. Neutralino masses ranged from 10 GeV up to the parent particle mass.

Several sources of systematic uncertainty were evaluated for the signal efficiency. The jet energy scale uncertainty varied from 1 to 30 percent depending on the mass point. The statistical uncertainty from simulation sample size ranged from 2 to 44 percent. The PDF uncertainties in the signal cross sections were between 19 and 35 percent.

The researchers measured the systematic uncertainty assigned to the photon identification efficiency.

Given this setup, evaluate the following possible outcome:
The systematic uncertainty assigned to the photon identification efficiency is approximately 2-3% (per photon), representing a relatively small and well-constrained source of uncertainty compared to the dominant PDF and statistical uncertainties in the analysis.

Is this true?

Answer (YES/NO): YES